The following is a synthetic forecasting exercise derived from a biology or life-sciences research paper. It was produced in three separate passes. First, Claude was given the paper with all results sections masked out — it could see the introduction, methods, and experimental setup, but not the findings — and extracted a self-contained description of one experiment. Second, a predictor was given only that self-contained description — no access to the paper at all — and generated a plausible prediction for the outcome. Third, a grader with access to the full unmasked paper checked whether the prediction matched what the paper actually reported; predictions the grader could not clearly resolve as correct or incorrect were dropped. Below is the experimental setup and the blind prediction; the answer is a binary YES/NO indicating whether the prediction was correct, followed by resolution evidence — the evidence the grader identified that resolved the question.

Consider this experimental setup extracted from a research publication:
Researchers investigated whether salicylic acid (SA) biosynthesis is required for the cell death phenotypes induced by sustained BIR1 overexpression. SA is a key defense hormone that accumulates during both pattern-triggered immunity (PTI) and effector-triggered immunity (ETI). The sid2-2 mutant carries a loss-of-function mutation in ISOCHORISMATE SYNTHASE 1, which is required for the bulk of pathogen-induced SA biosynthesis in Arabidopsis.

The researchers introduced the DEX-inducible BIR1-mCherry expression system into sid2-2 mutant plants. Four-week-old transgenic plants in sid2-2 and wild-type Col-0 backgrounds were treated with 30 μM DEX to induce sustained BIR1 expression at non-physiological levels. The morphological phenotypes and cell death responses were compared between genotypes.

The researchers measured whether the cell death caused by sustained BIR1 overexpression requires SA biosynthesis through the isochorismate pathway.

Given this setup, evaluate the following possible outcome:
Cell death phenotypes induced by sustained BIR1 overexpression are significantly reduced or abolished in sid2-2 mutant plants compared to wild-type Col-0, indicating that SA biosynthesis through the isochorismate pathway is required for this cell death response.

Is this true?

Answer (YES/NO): NO